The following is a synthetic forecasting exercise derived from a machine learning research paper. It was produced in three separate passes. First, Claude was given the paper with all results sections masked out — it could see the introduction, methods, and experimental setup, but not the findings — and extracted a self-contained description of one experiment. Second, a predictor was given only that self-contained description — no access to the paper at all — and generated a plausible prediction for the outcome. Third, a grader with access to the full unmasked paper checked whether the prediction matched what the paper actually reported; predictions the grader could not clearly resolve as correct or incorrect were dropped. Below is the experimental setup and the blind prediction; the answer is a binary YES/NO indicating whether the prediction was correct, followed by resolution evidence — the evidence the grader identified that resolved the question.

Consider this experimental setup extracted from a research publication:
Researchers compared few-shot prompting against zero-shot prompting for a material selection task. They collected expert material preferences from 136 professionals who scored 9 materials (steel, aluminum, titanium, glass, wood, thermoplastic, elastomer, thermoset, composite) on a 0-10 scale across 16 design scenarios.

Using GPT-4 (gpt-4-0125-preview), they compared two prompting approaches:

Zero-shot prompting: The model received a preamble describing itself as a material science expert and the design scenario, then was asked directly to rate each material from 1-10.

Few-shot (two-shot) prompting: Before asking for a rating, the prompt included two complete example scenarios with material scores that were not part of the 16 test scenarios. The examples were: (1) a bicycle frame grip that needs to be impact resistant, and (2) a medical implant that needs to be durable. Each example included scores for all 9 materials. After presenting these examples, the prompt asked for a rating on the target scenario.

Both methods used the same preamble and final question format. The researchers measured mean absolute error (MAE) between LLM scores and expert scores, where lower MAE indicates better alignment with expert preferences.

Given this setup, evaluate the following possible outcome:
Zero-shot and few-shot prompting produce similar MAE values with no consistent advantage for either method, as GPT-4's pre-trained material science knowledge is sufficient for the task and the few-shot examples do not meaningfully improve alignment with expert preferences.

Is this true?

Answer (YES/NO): NO